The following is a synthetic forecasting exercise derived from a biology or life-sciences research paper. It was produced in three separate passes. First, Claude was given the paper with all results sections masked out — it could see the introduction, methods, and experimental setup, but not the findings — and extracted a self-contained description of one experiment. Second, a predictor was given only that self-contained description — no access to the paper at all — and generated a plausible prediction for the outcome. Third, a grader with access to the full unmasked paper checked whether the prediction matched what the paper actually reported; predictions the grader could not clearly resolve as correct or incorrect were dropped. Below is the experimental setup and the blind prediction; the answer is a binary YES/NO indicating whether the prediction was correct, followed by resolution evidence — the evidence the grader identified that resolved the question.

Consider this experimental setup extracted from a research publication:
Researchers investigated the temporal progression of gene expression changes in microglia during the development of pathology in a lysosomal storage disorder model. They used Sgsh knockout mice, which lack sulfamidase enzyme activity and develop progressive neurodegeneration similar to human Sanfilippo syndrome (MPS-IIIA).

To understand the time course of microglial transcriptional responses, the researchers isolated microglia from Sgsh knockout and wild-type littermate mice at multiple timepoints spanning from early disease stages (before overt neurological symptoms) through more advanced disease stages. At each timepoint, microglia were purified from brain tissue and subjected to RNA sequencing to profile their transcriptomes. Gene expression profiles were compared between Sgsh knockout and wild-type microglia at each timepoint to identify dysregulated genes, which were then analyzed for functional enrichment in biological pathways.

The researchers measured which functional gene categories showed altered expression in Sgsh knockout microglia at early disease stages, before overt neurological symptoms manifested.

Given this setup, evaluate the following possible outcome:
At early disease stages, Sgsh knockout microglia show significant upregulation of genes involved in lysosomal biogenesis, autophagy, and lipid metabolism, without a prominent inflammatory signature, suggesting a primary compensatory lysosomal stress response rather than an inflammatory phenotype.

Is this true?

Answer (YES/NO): YES